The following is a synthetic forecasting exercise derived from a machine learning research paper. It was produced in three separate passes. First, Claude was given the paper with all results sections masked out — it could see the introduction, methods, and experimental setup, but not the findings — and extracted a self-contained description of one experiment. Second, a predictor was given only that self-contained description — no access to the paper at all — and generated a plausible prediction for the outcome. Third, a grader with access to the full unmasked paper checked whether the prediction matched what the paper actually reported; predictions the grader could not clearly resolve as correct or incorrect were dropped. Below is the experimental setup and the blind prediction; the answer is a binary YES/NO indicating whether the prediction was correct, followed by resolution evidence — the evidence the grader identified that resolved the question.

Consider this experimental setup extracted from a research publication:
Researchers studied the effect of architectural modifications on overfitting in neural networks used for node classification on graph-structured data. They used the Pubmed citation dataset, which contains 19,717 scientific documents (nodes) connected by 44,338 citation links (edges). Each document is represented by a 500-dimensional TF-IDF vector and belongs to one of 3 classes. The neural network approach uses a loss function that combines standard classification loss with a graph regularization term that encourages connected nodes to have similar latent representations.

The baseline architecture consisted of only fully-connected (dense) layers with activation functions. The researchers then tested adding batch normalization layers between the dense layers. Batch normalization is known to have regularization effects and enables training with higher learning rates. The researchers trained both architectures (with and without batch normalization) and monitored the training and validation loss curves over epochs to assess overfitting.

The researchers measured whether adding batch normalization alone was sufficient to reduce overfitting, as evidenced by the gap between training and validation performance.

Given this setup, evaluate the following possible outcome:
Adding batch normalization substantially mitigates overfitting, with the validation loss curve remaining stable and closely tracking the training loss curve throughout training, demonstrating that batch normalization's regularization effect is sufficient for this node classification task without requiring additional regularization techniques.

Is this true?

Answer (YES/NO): NO